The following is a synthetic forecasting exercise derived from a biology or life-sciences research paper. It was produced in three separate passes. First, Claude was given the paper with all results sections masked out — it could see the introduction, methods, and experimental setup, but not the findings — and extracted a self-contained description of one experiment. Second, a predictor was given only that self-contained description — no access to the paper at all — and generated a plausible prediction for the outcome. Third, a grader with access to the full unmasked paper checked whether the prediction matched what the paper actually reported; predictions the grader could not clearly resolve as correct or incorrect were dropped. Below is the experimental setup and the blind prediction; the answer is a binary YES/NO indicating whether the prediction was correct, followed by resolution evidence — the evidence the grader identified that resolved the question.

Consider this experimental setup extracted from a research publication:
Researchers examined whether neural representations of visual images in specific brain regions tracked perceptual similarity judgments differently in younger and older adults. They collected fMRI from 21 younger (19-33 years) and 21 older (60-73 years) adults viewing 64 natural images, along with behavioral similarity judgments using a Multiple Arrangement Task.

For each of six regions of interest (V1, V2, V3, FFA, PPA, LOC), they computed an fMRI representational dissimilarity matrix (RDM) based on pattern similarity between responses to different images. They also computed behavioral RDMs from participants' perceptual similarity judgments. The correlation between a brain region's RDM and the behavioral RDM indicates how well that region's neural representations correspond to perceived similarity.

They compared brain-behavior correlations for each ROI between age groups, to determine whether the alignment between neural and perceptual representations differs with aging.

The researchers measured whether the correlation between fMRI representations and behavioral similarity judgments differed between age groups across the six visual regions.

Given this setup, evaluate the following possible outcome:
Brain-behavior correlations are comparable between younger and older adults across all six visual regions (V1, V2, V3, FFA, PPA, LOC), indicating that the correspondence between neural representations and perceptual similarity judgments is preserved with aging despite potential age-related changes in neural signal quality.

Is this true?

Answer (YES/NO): YES